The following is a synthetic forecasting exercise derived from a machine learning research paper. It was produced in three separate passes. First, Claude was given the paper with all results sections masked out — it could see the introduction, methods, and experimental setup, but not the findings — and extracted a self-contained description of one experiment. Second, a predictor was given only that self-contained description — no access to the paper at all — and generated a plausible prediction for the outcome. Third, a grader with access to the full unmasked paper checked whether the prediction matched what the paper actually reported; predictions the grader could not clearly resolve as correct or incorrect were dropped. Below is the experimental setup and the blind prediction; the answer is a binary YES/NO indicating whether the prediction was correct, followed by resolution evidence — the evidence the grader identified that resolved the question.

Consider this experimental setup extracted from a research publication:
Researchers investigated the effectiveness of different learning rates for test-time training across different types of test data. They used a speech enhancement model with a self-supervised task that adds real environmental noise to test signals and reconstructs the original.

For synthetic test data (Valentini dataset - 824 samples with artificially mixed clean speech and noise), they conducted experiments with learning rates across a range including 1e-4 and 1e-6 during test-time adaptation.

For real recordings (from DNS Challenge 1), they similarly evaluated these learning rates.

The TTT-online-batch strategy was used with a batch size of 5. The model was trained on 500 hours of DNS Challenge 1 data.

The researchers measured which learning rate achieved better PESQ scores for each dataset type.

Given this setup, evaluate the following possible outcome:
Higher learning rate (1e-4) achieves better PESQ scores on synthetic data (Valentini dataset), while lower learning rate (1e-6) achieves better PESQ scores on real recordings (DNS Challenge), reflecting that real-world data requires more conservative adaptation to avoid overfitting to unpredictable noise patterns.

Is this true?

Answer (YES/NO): YES